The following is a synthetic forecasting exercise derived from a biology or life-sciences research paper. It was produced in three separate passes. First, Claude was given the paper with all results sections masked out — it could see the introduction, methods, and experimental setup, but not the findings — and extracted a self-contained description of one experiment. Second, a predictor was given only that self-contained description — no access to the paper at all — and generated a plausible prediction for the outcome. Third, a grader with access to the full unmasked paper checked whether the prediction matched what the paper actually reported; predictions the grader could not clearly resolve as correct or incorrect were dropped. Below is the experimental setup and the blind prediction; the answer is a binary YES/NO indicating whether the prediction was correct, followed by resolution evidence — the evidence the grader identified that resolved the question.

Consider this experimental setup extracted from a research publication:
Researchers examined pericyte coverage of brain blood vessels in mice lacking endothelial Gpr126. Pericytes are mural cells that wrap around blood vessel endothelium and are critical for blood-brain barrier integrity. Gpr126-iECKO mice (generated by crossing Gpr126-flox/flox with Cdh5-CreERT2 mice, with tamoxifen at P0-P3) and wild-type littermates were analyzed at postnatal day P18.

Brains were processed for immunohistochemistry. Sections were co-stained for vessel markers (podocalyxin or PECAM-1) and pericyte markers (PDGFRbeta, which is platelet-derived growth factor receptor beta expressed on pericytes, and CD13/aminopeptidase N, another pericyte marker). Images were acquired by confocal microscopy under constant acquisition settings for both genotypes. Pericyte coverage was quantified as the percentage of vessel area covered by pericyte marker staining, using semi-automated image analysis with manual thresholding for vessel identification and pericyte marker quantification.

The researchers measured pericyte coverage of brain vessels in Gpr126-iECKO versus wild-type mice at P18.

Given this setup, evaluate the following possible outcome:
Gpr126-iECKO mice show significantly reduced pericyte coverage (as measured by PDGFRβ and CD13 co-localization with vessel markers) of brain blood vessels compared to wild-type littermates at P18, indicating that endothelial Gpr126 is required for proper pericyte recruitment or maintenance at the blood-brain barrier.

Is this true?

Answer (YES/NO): YES